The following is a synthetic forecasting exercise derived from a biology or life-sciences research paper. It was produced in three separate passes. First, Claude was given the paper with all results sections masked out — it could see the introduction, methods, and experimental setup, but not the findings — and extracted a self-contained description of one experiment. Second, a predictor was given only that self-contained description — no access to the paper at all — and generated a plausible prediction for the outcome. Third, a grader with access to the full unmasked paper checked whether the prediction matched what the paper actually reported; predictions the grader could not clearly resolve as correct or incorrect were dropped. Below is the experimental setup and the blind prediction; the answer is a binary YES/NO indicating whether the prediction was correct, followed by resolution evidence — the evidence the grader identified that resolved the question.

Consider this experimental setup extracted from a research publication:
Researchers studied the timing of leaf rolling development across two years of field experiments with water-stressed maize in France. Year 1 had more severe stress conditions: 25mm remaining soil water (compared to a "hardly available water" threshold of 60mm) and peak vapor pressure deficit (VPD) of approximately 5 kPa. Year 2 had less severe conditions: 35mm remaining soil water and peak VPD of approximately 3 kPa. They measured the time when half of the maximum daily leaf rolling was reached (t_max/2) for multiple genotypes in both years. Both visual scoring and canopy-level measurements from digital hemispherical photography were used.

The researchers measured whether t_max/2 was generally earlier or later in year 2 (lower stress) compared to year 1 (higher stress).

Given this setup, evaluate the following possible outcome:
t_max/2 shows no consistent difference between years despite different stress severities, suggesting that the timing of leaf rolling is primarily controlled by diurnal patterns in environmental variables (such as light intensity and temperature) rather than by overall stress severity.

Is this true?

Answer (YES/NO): NO